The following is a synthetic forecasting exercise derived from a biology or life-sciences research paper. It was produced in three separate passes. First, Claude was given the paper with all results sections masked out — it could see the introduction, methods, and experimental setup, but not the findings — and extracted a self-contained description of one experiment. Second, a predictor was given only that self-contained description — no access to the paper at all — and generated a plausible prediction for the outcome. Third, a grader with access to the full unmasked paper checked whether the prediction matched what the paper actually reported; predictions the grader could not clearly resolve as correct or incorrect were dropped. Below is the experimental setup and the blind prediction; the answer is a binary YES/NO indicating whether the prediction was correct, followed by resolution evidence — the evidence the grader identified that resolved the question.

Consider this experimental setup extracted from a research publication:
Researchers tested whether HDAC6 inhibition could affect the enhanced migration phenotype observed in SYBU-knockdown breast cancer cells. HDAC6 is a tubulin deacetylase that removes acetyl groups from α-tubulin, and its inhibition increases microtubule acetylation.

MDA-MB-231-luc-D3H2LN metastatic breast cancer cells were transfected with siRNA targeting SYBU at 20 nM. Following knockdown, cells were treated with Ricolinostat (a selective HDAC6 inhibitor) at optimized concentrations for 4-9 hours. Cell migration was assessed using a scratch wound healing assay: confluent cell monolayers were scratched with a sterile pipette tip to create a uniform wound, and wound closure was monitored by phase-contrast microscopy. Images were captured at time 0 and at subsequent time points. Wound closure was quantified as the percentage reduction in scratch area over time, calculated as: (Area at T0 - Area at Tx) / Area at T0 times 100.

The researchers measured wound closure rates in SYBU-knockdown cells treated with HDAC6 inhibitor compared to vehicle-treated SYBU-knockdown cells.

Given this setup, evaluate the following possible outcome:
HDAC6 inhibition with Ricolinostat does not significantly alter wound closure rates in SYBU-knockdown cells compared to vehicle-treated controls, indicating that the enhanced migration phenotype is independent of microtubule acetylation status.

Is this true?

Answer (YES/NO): NO